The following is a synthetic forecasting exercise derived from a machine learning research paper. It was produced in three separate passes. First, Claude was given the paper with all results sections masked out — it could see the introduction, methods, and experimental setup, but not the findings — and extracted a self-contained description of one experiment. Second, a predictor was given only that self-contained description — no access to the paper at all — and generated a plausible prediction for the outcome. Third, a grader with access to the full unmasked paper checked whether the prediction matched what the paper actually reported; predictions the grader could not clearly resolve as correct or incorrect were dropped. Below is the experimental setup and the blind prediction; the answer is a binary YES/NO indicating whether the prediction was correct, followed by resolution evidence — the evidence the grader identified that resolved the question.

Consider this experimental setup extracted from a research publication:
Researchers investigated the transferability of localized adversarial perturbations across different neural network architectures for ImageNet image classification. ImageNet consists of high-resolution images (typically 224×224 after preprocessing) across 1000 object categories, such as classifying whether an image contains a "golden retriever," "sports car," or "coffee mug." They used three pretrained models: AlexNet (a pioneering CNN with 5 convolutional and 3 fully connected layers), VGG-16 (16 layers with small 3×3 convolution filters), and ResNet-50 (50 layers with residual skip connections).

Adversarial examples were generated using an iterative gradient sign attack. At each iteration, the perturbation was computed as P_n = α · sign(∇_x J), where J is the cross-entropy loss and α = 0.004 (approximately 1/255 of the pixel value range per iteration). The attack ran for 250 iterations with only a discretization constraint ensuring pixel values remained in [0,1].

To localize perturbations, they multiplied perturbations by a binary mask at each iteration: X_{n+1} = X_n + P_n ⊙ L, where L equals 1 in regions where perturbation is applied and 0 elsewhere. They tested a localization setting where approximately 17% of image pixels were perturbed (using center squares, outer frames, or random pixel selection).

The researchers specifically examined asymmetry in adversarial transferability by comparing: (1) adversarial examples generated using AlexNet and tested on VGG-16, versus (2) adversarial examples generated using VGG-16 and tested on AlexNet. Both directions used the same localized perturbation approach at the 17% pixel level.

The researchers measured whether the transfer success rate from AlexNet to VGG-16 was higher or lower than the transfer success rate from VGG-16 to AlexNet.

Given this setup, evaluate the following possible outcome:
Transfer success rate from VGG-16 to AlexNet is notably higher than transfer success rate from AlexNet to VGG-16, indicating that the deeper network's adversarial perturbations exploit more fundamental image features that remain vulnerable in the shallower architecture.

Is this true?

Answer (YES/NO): NO